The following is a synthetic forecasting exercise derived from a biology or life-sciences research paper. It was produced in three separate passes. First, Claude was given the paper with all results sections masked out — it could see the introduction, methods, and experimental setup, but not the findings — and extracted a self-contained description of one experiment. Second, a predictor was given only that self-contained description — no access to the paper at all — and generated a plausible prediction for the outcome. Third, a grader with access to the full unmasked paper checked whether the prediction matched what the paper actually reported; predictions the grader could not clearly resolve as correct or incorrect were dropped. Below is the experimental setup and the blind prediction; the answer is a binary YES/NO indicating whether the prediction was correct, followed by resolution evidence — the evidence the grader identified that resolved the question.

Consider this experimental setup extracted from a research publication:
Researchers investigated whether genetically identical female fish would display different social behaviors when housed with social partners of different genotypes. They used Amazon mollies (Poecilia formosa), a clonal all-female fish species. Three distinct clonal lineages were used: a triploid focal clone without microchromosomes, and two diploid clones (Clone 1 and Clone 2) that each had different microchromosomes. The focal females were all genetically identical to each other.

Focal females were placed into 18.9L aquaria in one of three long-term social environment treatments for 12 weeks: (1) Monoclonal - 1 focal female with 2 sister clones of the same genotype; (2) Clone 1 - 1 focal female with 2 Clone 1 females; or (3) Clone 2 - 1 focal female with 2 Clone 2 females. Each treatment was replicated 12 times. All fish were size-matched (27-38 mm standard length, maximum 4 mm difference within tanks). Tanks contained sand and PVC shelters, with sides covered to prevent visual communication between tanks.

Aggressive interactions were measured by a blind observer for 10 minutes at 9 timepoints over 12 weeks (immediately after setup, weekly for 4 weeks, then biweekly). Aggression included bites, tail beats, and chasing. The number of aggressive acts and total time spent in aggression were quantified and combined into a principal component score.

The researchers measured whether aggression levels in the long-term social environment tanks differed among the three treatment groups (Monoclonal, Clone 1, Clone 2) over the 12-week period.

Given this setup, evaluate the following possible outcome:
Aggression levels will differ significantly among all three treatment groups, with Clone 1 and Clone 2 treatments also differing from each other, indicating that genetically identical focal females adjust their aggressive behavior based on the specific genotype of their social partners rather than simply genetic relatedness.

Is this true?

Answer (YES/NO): NO